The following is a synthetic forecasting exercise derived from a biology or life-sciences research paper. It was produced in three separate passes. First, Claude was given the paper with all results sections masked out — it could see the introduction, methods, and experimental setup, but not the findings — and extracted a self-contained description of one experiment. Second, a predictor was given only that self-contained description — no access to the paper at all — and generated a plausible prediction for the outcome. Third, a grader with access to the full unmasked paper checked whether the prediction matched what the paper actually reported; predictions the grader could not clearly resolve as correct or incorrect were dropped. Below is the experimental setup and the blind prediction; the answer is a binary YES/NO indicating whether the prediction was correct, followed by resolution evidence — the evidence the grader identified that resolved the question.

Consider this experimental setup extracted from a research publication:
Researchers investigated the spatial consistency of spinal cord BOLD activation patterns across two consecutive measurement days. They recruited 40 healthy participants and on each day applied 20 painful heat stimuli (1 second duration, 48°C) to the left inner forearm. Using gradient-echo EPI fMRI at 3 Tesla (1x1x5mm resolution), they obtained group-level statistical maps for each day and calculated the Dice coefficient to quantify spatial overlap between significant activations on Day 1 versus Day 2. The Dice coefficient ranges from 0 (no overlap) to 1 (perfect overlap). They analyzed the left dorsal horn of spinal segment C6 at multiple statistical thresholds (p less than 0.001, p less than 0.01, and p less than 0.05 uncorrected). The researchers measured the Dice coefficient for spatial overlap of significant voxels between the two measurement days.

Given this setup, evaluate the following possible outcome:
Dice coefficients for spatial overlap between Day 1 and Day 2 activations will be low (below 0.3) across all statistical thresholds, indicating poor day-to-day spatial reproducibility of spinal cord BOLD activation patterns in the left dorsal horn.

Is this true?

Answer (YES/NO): YES